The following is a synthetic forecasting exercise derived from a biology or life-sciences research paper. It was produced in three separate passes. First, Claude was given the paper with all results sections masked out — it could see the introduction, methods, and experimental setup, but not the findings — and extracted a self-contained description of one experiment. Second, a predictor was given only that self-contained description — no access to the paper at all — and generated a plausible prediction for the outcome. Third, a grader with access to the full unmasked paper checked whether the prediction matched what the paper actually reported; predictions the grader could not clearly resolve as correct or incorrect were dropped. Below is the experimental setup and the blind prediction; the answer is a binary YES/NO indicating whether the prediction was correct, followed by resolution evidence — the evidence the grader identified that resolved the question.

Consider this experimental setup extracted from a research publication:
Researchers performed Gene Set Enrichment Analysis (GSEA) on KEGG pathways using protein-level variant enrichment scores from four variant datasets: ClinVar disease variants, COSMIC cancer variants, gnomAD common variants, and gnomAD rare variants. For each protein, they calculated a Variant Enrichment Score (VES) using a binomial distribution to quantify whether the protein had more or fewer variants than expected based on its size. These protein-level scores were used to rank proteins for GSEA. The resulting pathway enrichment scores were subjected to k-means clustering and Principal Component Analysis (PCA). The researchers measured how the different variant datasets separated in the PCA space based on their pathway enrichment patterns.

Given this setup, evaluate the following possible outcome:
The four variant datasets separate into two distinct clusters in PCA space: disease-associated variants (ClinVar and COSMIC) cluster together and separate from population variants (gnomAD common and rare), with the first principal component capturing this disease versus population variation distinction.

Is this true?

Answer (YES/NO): NO